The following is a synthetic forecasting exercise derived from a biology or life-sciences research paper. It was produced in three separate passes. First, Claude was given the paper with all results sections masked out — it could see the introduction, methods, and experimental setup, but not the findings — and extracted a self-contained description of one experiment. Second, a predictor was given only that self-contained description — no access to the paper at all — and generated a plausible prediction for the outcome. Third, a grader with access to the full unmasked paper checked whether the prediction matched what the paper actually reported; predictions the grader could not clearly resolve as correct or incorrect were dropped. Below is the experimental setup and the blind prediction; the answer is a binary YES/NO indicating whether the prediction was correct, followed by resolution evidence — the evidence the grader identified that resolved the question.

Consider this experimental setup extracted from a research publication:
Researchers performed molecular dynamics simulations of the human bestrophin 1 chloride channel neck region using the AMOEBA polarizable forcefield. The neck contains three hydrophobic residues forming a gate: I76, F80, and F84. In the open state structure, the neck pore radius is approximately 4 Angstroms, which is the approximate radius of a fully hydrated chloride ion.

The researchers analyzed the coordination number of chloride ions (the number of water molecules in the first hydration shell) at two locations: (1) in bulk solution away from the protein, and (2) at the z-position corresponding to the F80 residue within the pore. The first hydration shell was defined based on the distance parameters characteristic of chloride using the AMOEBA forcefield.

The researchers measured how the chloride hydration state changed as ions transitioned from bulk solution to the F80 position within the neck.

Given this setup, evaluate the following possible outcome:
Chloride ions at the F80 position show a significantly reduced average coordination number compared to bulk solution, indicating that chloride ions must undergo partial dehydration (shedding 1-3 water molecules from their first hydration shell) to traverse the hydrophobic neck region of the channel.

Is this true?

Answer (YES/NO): YES